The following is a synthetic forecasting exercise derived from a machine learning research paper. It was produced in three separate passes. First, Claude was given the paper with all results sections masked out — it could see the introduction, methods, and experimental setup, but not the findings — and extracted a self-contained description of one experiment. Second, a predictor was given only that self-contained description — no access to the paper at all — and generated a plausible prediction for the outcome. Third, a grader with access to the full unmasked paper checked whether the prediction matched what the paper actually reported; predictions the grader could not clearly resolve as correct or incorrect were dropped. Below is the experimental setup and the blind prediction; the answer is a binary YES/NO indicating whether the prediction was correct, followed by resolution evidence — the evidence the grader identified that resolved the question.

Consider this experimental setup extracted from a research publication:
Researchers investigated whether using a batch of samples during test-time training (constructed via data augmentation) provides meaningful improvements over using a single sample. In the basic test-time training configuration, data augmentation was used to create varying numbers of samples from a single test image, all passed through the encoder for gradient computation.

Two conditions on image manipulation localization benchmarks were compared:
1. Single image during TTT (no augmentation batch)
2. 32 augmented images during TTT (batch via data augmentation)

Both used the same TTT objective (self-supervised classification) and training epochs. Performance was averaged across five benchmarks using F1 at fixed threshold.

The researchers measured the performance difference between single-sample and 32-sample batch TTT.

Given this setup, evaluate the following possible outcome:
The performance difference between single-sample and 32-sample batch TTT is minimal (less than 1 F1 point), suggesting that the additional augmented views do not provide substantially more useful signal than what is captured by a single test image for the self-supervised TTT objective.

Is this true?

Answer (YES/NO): NO